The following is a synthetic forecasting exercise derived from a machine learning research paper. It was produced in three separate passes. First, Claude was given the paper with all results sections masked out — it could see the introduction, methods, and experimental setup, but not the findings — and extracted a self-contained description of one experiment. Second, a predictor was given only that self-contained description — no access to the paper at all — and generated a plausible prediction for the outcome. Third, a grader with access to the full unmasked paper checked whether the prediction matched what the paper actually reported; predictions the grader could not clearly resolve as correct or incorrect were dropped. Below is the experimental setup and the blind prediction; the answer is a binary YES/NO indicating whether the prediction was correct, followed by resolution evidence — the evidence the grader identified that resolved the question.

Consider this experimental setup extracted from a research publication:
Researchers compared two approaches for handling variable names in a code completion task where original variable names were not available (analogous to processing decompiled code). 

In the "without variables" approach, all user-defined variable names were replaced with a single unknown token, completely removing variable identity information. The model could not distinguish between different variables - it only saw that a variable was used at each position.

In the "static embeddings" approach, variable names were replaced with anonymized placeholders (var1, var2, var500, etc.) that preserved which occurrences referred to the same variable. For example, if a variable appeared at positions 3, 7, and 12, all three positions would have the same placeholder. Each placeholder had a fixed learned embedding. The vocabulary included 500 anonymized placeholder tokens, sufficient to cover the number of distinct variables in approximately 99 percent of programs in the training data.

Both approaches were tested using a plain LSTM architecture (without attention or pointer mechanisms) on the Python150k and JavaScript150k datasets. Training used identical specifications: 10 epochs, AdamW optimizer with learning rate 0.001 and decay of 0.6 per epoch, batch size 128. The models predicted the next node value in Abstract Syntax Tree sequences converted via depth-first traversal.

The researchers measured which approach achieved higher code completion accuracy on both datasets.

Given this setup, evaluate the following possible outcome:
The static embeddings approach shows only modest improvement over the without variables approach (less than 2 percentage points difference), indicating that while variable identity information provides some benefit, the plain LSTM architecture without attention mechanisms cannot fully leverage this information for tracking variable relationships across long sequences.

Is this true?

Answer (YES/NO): NO